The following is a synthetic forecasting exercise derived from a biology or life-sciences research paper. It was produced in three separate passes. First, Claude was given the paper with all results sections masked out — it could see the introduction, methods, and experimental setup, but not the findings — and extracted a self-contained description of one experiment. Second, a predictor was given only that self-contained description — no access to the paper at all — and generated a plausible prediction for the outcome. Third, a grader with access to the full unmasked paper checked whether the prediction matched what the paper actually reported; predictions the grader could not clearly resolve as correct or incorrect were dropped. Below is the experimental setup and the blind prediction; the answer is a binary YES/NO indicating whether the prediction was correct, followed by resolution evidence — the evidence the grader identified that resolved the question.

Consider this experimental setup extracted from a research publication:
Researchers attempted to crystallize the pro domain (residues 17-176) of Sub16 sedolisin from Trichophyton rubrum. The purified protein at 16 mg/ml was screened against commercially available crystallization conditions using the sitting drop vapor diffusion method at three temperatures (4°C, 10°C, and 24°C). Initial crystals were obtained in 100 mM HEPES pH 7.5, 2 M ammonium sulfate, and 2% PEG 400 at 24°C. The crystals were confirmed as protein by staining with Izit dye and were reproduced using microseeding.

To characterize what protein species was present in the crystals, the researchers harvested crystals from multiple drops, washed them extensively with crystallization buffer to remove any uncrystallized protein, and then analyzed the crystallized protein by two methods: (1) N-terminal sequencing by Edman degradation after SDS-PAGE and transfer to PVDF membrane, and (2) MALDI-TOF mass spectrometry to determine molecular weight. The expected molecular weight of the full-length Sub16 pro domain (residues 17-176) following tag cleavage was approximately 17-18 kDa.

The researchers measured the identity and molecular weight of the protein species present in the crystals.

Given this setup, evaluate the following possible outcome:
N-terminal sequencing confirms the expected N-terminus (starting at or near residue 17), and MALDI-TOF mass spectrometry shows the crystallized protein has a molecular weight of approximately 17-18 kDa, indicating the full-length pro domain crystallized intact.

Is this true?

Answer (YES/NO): NO